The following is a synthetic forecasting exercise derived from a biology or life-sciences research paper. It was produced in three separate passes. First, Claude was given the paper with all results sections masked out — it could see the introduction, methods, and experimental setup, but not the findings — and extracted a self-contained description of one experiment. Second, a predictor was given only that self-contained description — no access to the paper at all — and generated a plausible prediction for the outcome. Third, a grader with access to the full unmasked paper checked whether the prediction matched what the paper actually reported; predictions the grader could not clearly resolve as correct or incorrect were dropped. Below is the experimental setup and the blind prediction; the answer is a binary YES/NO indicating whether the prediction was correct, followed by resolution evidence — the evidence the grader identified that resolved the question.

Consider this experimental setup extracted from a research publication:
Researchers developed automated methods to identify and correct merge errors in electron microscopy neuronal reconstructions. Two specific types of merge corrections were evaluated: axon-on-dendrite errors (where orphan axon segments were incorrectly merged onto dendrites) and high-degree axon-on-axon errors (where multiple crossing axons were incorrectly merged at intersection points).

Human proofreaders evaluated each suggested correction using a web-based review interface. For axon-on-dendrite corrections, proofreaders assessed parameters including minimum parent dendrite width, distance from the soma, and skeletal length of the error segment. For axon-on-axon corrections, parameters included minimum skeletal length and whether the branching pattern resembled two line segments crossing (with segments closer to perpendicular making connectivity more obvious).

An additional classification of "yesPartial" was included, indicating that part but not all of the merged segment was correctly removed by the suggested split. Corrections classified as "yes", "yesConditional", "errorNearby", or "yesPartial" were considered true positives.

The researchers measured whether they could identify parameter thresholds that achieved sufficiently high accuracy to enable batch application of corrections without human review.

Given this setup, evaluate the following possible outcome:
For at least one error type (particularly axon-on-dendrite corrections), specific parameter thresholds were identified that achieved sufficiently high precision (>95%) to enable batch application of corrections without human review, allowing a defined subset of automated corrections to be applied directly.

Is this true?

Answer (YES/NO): YES